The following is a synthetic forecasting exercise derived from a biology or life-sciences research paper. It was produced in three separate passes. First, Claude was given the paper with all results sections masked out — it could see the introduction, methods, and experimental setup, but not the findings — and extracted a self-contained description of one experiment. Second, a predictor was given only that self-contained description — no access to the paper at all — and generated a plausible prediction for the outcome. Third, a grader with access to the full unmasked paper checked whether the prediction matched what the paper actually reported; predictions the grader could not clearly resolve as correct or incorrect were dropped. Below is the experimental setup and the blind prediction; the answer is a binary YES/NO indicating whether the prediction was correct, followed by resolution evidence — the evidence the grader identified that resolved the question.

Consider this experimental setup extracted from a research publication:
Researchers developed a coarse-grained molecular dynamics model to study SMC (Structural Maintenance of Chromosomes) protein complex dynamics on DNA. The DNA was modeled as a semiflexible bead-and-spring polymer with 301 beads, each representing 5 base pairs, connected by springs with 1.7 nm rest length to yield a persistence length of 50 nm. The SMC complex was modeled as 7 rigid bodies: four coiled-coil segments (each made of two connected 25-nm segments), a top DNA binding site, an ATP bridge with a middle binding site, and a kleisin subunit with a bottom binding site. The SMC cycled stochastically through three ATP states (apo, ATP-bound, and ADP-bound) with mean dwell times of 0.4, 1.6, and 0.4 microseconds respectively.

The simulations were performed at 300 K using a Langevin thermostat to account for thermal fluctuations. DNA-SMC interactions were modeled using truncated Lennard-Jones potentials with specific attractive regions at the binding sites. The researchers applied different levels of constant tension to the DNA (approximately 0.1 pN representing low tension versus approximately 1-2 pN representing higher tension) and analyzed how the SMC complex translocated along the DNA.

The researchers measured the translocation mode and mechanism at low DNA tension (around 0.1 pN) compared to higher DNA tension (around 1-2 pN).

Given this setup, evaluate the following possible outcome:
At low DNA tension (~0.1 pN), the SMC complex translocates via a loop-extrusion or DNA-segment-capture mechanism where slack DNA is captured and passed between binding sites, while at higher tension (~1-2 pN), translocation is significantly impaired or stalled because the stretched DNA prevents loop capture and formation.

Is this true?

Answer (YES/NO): NO